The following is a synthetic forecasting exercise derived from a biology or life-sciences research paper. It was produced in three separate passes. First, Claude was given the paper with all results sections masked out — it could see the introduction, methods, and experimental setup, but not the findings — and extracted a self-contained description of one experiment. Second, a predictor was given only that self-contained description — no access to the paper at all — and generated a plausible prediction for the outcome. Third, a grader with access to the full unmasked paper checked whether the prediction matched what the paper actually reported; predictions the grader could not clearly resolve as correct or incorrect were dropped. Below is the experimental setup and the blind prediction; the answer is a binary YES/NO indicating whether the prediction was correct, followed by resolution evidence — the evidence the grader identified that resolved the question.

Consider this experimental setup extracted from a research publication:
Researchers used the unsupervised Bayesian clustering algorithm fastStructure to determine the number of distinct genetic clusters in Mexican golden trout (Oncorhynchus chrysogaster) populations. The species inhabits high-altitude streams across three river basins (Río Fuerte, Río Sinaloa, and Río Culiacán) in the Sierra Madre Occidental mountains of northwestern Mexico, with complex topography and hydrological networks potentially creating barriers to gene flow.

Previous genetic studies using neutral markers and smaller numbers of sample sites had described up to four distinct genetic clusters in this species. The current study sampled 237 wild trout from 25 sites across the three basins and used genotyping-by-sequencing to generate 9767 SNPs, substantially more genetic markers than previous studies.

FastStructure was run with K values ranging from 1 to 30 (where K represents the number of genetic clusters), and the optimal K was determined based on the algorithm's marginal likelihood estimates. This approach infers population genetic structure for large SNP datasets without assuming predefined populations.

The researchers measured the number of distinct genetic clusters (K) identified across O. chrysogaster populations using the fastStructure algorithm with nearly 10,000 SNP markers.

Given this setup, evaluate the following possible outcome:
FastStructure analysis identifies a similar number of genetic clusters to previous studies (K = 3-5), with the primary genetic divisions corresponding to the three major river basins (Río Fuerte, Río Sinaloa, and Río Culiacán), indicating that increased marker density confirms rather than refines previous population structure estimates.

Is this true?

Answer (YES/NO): NO